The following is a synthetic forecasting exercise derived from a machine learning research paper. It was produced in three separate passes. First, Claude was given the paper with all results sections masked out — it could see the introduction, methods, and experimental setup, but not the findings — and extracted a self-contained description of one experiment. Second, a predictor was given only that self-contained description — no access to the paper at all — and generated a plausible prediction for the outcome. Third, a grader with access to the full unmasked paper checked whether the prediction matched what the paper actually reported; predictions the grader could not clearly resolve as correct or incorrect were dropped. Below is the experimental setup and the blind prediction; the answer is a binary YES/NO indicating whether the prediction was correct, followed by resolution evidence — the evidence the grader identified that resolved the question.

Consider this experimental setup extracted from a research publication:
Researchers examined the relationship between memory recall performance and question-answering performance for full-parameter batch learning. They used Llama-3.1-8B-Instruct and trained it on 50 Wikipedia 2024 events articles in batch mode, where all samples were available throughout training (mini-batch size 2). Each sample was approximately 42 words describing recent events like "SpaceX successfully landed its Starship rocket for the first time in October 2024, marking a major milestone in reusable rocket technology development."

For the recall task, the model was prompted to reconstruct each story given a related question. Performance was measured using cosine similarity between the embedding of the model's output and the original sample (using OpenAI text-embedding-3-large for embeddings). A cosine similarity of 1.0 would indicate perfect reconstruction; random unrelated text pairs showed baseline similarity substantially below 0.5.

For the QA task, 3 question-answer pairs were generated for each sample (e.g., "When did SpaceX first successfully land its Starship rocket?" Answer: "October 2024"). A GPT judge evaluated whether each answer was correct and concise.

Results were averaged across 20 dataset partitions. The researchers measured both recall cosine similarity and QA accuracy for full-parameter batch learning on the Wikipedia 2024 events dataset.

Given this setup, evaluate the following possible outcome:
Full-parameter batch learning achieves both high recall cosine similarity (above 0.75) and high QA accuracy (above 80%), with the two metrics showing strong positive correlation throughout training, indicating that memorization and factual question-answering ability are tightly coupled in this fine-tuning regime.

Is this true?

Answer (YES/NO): NO